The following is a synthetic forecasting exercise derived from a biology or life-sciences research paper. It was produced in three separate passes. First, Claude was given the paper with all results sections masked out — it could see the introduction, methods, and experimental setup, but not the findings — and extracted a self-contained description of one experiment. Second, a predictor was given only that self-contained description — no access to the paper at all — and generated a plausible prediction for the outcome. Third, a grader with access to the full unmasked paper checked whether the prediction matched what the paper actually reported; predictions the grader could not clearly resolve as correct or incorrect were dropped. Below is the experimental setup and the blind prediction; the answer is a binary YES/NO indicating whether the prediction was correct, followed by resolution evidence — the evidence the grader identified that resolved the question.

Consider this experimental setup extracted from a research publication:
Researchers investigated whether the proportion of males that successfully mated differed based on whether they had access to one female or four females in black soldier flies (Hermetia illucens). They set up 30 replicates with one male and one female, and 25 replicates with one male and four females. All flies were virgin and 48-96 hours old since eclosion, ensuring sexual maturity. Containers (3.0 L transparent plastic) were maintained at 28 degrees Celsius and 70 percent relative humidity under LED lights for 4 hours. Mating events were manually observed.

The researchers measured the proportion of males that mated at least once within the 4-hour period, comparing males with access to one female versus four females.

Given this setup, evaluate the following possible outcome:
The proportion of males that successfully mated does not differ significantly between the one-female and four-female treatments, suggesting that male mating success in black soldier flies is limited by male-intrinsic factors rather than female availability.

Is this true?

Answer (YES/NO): NO